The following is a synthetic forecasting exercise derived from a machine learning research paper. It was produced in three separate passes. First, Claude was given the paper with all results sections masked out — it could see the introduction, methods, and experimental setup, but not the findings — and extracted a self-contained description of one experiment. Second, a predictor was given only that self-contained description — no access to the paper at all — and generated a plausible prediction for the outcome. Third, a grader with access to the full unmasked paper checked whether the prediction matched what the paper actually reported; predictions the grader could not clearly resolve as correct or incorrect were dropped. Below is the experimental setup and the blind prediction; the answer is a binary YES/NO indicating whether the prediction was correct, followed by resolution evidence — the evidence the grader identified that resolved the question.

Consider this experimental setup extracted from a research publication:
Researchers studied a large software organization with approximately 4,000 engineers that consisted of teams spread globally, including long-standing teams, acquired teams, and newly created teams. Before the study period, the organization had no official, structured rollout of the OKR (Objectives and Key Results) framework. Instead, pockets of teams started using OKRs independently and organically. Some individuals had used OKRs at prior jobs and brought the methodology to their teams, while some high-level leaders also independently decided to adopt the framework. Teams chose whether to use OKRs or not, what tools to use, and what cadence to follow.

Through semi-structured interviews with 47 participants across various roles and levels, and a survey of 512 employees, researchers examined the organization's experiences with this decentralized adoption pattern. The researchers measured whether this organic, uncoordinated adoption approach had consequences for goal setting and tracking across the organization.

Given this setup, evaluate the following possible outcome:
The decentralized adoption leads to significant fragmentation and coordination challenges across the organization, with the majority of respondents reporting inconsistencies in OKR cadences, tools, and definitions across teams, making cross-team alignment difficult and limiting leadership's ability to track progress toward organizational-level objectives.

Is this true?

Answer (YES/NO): YES